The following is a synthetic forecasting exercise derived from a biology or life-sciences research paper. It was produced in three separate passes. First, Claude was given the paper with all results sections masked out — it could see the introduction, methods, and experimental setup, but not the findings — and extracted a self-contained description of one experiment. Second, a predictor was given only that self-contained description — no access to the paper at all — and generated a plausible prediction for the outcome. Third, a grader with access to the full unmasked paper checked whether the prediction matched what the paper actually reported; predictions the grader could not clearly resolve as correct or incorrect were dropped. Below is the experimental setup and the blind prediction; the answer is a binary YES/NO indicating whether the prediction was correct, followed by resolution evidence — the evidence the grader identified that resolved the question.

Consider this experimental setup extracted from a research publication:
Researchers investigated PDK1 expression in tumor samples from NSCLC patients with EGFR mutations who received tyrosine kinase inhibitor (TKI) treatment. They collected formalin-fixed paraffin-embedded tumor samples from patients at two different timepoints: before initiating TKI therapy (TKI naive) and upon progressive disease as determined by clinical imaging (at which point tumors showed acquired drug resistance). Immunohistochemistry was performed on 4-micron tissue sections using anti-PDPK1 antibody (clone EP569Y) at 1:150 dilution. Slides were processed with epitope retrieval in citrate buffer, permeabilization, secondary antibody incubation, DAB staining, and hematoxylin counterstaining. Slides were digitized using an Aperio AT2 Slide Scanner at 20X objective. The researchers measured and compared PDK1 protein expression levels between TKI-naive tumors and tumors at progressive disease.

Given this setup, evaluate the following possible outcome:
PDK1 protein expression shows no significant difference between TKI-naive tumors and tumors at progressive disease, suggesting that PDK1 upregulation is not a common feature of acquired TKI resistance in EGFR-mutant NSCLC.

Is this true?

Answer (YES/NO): NO